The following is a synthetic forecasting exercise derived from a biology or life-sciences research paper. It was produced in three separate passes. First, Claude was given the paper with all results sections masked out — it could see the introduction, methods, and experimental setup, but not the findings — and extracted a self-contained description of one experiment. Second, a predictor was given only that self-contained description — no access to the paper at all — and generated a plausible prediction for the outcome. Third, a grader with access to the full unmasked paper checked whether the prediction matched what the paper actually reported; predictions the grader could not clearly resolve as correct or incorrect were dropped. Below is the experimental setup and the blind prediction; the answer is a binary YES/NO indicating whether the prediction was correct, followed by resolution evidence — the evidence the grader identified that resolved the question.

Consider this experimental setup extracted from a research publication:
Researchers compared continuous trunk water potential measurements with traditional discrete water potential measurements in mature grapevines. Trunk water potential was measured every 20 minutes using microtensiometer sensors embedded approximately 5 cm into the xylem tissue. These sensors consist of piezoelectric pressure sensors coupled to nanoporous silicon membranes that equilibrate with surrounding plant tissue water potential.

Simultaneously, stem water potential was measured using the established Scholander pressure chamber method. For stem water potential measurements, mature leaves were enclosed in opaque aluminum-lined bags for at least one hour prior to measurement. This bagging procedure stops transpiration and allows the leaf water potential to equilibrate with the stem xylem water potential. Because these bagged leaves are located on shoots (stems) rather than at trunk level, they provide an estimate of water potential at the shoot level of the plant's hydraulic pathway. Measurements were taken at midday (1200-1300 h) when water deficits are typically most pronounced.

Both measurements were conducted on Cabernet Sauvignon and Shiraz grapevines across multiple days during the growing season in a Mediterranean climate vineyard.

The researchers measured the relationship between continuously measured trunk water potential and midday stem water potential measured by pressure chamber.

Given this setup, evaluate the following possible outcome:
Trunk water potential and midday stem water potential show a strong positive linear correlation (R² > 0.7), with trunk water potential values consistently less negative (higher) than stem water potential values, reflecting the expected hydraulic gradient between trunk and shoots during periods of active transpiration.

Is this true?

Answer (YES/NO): NO